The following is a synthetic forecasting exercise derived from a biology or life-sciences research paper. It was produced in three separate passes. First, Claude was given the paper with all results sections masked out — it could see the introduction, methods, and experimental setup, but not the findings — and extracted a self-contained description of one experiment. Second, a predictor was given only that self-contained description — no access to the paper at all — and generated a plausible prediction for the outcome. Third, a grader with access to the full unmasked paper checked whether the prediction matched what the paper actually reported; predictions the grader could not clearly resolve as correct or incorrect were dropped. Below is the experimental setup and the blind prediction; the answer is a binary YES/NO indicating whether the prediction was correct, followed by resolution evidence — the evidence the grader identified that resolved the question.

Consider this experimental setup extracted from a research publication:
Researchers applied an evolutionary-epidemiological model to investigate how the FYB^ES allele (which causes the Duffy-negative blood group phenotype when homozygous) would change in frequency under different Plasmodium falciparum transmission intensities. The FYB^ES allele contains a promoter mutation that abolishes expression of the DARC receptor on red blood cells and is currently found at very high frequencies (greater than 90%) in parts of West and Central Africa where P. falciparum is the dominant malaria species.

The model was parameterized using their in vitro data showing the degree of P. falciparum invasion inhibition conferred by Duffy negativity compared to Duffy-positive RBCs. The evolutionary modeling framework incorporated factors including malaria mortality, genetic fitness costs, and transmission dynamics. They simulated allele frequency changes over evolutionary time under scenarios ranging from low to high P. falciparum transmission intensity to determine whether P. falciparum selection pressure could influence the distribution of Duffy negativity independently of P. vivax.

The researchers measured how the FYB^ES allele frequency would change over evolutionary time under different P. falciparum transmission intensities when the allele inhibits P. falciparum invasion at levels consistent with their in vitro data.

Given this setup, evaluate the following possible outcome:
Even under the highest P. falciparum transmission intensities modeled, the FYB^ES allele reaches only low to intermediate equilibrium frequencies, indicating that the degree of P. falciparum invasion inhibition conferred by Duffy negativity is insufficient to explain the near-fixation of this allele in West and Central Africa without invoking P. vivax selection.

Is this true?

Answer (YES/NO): NO